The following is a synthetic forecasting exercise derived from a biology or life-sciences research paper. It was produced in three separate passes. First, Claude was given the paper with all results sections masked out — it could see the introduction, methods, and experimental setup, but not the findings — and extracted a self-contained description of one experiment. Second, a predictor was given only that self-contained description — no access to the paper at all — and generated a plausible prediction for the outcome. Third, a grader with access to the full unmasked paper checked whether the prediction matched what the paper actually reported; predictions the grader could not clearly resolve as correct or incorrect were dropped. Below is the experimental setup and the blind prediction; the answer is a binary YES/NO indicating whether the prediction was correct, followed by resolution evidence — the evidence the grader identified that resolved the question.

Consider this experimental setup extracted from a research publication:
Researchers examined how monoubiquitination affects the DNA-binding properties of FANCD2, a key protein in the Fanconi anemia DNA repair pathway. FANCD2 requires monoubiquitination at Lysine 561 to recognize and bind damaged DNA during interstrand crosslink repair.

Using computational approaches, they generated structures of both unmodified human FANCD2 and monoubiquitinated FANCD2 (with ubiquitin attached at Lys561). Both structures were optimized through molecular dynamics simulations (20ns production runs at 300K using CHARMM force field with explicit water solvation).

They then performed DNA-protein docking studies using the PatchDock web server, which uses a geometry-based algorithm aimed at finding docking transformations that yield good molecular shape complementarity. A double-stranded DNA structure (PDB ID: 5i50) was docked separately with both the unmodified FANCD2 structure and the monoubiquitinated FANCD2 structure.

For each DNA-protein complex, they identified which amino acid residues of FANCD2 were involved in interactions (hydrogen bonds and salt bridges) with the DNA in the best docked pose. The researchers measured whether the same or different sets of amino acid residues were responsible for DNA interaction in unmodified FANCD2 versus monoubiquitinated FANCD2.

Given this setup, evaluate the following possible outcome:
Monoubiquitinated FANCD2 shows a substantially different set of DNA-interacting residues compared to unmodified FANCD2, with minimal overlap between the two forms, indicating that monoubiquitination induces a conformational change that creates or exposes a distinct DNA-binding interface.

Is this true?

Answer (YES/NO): YES